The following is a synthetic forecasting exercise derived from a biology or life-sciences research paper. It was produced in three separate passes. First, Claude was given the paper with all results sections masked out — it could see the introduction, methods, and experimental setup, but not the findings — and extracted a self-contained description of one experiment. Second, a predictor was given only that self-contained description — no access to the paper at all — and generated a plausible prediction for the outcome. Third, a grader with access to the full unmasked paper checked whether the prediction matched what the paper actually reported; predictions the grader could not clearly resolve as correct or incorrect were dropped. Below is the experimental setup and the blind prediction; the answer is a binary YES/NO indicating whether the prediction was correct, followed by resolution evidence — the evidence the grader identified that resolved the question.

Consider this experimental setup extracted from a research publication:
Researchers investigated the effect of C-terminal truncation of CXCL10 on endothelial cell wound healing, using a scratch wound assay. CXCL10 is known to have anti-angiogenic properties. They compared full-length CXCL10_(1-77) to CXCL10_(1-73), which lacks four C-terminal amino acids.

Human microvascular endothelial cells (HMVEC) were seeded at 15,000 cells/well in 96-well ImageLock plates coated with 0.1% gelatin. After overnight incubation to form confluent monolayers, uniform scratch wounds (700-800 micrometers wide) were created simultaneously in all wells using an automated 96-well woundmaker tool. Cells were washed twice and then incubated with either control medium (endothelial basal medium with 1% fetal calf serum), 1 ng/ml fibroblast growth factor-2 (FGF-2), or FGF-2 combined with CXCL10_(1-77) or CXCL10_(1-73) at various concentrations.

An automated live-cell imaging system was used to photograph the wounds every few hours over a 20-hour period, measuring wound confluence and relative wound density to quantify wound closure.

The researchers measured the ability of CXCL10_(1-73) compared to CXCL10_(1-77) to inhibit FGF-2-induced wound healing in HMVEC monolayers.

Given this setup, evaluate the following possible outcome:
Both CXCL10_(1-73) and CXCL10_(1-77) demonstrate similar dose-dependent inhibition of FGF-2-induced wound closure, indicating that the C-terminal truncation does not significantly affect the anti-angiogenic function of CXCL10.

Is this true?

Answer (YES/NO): YES